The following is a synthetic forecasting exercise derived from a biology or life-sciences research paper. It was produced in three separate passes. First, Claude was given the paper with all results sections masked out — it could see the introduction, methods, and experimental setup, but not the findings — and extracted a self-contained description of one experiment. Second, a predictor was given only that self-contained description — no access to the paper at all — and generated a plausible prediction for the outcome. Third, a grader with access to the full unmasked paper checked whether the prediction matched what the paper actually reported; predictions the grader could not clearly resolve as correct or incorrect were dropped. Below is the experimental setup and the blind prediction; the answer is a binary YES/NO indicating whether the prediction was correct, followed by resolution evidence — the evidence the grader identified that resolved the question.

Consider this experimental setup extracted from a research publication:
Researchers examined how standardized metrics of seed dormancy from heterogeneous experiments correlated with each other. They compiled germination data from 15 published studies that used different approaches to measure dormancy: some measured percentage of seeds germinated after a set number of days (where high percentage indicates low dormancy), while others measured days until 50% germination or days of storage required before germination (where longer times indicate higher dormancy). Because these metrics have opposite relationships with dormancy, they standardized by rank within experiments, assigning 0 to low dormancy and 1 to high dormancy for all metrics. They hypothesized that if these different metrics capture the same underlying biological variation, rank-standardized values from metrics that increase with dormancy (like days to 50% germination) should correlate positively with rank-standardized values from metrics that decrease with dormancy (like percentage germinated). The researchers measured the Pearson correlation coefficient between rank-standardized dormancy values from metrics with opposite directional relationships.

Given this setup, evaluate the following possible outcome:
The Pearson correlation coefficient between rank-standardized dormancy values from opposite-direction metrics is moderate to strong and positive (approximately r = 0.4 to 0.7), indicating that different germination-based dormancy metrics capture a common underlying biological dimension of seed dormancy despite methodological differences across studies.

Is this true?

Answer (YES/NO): YES